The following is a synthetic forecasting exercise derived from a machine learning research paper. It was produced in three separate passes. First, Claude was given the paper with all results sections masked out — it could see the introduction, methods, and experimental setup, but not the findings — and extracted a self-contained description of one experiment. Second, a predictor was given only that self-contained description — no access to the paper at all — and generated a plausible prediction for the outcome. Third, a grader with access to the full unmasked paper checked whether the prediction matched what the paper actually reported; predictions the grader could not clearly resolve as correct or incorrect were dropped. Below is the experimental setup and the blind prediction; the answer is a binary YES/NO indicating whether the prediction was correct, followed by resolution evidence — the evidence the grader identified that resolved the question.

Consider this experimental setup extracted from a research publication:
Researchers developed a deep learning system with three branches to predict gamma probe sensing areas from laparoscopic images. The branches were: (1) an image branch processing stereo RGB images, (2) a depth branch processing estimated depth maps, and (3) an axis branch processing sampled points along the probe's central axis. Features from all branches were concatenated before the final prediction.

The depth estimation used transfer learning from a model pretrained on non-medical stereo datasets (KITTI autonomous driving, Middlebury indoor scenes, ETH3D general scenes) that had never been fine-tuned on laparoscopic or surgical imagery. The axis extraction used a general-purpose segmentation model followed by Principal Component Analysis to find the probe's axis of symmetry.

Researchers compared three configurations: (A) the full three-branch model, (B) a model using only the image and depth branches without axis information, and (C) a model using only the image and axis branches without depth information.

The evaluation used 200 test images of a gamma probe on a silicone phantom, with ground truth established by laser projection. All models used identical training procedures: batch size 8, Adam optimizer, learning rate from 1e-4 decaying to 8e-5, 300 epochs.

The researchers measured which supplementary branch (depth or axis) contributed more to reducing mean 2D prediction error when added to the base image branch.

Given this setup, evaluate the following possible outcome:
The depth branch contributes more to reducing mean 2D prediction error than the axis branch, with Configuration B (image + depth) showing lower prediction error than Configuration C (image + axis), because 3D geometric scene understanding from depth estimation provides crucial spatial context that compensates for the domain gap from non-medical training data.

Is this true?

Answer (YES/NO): YES